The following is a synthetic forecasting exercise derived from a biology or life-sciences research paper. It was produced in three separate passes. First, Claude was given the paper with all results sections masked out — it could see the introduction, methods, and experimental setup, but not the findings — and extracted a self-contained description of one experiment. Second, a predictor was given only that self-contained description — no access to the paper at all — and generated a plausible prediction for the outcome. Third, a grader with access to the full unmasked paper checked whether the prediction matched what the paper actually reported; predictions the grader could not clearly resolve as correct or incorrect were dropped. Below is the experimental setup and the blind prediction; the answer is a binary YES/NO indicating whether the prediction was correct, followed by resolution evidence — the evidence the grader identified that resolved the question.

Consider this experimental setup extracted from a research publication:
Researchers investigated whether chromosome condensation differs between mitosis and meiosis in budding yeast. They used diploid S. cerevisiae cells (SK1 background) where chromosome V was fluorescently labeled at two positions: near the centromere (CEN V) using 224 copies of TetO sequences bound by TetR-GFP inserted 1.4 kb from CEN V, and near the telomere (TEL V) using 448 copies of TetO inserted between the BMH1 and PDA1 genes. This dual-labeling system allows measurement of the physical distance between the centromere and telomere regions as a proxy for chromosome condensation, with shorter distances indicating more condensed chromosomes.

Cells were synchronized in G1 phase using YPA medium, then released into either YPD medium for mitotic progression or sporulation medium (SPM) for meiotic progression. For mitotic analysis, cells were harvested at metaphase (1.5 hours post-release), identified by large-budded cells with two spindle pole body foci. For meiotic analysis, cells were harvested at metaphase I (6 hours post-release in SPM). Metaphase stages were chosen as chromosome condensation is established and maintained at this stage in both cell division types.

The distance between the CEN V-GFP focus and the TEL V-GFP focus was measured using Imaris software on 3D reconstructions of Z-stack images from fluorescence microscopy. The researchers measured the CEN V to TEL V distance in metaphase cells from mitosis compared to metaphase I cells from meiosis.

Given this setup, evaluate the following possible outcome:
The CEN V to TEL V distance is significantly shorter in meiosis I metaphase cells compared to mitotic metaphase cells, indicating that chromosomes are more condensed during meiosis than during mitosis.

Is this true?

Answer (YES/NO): YES